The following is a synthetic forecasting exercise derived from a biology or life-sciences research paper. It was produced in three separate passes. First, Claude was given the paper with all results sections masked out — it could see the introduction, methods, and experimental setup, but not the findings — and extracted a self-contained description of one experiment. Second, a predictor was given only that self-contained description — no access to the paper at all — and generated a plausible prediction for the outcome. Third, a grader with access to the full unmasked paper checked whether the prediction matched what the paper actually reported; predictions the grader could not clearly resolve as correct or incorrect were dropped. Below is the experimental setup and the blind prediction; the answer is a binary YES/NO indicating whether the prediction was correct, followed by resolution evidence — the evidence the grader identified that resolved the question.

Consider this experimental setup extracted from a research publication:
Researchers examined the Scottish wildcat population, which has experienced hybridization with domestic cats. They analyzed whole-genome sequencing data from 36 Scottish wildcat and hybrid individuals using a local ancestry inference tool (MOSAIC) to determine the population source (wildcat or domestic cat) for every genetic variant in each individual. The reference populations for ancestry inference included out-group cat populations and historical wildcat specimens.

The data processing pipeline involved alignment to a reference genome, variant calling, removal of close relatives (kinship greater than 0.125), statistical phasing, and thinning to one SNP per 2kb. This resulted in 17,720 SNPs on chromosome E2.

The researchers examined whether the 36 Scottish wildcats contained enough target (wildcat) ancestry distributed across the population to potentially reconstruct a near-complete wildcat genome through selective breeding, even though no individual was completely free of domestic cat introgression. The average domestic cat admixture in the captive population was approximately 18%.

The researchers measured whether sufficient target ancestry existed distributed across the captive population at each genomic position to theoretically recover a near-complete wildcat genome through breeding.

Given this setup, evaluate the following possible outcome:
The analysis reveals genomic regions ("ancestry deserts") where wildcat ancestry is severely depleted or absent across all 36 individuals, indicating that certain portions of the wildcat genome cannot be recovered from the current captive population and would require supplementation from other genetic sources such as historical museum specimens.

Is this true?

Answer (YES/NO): NO